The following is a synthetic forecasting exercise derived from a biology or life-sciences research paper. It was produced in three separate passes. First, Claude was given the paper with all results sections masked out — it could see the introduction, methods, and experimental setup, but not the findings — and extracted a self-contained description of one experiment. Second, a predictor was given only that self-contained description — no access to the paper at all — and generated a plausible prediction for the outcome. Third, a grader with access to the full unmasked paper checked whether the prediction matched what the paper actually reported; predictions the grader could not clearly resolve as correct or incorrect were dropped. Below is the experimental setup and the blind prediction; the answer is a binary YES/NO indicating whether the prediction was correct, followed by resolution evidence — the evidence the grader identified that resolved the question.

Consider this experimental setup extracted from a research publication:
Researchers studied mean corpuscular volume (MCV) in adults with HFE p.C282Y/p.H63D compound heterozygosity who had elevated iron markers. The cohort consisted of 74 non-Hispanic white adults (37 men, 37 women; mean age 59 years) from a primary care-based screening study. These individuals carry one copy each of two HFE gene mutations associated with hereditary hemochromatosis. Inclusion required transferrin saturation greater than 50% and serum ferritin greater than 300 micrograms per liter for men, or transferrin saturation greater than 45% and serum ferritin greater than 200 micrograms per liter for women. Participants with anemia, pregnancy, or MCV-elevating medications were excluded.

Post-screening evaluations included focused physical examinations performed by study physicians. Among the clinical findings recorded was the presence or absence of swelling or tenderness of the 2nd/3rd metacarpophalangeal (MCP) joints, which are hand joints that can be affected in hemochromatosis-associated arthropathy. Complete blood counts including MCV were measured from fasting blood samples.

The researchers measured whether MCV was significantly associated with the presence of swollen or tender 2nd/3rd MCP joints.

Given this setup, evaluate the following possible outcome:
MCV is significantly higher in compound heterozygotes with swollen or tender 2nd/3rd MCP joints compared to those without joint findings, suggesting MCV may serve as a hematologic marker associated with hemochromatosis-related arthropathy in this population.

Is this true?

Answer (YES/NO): NO